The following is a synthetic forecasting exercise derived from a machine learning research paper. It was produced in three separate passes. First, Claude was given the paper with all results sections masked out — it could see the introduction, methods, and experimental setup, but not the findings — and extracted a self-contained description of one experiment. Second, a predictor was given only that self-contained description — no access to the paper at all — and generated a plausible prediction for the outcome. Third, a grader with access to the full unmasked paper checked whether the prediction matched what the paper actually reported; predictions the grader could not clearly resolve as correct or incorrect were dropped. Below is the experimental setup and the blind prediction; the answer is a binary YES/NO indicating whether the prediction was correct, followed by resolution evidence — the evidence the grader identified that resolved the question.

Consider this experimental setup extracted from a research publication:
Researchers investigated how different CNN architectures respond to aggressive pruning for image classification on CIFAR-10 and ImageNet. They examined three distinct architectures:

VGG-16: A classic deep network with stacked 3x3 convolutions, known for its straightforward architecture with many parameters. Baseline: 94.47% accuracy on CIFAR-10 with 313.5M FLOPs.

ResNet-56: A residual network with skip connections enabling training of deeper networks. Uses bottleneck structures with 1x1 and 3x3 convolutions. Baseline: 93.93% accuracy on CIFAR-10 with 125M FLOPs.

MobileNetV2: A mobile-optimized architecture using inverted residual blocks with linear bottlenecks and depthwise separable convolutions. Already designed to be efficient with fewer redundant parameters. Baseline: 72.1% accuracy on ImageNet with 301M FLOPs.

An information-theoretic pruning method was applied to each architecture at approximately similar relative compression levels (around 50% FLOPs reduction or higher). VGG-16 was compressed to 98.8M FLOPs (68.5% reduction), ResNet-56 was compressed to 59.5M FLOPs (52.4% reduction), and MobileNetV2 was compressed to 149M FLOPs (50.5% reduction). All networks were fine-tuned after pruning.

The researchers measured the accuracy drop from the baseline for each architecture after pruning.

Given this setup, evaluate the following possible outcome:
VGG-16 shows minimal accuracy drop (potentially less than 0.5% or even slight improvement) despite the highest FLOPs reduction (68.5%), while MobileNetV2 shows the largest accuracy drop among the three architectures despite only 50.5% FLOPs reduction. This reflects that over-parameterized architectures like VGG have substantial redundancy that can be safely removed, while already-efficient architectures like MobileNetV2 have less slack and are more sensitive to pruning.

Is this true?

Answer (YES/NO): YES